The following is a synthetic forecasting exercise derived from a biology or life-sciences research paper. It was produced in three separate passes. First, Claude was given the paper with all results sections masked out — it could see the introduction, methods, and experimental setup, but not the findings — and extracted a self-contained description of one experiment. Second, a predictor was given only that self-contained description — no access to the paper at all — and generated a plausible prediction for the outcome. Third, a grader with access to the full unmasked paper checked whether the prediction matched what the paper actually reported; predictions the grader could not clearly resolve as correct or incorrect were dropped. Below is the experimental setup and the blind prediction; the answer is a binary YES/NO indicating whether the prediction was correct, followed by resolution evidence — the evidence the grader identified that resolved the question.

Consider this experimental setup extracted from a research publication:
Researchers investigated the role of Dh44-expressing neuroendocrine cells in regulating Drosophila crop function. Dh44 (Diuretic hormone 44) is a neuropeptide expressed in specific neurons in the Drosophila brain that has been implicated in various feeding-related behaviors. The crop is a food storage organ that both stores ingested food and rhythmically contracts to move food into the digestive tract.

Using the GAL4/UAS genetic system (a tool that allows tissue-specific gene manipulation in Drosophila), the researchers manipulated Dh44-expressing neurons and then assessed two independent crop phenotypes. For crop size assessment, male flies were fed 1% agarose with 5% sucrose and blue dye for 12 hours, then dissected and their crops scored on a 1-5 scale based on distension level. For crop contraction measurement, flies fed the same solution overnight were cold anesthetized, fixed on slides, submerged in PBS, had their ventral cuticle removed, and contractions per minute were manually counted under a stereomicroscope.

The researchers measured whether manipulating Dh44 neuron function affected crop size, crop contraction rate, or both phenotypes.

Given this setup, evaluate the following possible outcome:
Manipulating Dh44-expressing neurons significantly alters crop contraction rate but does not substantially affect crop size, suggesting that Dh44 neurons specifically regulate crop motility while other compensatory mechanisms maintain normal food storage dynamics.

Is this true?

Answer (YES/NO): NO